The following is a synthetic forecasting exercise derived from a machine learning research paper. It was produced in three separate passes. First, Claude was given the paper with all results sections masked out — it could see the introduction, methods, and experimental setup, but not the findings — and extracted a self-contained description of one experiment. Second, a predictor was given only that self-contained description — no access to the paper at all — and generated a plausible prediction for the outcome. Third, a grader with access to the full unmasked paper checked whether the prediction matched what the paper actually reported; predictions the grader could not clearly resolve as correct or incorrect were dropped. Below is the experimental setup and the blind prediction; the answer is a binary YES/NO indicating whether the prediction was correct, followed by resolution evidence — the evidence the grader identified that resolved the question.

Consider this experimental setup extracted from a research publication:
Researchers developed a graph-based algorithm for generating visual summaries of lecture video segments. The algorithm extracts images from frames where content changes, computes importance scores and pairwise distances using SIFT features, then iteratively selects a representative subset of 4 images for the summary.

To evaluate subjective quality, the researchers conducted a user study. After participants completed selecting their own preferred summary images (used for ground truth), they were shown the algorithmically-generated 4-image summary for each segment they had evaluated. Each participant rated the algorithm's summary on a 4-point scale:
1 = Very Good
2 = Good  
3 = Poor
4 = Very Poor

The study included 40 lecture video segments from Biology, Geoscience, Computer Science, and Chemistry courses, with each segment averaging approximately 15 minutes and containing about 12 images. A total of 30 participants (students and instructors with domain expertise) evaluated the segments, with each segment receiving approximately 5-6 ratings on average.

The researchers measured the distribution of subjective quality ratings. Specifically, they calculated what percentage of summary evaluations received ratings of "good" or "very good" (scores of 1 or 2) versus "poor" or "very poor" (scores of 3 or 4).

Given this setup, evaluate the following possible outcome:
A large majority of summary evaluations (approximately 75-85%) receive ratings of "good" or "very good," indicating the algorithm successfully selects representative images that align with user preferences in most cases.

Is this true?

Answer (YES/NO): NO